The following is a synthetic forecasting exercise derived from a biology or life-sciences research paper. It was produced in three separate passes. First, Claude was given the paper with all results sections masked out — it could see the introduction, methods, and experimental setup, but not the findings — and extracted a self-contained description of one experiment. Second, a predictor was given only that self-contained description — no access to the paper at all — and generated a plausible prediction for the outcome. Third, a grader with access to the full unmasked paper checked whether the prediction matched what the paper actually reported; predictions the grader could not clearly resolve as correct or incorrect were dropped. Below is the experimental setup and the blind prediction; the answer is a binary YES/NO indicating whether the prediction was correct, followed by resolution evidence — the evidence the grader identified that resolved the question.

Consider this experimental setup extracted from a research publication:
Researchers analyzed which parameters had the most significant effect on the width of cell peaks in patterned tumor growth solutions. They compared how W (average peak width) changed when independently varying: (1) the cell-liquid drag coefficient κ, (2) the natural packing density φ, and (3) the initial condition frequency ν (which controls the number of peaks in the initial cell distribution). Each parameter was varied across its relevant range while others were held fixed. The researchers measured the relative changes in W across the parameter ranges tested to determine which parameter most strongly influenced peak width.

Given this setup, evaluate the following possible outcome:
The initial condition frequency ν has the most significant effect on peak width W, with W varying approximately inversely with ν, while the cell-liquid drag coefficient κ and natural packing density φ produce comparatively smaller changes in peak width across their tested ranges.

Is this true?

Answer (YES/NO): YES